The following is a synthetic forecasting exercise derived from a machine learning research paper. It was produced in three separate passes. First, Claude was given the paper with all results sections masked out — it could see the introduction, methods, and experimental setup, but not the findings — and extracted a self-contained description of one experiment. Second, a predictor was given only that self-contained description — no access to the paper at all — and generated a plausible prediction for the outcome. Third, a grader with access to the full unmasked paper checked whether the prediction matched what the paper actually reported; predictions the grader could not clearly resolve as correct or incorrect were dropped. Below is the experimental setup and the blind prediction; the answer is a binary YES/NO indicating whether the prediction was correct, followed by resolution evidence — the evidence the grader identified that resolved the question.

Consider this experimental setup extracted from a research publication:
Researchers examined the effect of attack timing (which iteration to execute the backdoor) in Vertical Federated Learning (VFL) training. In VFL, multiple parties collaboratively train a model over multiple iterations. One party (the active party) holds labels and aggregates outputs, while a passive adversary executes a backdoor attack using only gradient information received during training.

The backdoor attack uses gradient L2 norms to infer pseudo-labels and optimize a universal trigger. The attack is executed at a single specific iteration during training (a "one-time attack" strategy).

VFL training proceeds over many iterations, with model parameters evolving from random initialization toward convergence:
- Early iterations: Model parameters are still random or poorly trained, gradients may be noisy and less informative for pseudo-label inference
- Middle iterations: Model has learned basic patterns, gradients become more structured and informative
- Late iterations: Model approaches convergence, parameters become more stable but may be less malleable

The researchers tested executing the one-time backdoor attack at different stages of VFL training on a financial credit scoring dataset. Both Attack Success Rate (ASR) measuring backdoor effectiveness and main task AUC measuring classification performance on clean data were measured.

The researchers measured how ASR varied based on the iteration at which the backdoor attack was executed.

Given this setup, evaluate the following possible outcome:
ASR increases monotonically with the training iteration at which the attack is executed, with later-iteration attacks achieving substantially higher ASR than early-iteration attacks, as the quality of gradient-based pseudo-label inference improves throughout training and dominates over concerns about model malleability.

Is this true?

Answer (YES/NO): NO